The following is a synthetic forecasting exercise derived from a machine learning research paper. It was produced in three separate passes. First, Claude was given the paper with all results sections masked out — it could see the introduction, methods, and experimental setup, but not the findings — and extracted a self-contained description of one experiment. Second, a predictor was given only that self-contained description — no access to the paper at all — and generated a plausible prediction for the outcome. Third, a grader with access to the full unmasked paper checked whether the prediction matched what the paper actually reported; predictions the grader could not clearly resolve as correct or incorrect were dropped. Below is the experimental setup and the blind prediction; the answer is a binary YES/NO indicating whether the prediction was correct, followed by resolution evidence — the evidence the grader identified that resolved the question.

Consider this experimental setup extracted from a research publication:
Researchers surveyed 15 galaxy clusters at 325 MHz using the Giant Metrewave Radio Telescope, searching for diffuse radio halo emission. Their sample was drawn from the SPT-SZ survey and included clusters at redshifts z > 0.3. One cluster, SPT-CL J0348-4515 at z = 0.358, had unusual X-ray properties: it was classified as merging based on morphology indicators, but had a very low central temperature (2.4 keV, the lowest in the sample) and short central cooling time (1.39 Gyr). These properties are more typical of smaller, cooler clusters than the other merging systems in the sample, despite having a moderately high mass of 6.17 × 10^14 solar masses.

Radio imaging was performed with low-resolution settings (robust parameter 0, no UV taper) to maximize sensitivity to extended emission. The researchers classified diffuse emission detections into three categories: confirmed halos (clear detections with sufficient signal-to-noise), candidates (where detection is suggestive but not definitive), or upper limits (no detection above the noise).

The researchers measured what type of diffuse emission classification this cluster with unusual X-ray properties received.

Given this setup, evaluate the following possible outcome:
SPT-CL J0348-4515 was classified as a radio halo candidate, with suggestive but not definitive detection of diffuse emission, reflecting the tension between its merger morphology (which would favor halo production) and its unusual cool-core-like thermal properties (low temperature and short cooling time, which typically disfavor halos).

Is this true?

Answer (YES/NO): YES